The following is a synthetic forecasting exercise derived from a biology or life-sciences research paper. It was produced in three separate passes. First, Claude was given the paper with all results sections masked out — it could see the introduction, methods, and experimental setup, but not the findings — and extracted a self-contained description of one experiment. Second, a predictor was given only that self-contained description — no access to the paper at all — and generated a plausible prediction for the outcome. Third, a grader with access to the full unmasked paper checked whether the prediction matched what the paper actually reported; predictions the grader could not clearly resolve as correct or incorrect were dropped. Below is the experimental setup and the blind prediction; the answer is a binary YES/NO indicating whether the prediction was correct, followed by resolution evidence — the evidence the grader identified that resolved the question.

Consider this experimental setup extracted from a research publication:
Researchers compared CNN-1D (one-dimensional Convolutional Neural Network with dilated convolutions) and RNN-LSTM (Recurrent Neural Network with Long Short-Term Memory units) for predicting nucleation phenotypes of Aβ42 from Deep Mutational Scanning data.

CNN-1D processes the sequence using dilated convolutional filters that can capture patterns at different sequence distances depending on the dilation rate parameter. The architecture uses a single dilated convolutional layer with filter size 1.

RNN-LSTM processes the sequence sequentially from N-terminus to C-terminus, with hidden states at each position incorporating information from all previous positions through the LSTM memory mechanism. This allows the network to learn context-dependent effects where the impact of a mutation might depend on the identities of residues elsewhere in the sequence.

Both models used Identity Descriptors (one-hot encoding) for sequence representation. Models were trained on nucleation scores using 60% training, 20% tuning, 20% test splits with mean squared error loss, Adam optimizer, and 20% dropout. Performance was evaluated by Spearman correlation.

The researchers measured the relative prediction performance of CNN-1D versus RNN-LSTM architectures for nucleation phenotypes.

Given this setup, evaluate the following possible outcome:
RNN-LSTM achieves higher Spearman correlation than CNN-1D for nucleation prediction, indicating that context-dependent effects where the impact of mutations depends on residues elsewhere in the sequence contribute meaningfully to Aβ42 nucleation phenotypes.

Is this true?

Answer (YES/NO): NO